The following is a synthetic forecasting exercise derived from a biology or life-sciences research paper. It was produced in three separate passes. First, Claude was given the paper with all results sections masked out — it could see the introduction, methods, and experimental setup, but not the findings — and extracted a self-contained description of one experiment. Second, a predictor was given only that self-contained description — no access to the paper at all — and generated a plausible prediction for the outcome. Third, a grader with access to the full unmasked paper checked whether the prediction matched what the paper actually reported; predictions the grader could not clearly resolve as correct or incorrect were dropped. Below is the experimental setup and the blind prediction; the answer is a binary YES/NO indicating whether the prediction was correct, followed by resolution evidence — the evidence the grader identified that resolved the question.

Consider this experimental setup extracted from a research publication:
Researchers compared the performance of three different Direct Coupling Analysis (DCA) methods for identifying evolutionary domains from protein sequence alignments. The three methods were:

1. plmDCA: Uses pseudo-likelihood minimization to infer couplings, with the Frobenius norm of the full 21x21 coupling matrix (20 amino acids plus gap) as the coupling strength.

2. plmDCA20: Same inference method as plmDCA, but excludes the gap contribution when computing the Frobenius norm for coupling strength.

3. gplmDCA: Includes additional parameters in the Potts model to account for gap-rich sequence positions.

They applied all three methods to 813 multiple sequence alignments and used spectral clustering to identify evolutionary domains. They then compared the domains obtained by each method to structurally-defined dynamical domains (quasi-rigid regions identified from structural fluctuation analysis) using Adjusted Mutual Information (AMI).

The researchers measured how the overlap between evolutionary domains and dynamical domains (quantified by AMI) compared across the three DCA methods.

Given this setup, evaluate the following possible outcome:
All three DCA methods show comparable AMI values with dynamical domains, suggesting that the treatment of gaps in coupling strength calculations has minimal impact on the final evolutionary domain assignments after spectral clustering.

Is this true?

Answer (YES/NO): NO